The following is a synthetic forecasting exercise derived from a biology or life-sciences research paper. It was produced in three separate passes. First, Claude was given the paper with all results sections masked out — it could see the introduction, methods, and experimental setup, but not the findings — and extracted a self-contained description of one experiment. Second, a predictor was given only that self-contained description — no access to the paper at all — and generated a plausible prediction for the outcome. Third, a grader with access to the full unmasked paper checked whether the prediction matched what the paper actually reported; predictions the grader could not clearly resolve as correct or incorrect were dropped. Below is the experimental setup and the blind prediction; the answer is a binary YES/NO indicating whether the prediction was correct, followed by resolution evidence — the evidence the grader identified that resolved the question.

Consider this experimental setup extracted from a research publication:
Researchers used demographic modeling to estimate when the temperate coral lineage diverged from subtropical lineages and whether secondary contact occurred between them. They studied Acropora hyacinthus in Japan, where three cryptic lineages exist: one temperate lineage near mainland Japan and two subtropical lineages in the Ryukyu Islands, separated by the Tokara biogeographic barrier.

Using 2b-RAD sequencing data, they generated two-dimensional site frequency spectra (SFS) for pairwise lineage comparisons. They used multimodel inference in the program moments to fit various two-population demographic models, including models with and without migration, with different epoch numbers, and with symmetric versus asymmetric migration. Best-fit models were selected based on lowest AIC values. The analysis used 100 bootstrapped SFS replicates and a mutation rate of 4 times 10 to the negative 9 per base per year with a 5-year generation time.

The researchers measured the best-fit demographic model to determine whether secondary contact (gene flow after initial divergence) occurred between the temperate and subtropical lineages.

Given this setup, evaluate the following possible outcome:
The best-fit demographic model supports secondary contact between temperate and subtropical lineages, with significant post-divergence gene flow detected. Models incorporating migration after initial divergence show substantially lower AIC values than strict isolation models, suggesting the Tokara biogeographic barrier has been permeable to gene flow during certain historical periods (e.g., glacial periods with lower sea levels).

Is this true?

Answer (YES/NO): NO